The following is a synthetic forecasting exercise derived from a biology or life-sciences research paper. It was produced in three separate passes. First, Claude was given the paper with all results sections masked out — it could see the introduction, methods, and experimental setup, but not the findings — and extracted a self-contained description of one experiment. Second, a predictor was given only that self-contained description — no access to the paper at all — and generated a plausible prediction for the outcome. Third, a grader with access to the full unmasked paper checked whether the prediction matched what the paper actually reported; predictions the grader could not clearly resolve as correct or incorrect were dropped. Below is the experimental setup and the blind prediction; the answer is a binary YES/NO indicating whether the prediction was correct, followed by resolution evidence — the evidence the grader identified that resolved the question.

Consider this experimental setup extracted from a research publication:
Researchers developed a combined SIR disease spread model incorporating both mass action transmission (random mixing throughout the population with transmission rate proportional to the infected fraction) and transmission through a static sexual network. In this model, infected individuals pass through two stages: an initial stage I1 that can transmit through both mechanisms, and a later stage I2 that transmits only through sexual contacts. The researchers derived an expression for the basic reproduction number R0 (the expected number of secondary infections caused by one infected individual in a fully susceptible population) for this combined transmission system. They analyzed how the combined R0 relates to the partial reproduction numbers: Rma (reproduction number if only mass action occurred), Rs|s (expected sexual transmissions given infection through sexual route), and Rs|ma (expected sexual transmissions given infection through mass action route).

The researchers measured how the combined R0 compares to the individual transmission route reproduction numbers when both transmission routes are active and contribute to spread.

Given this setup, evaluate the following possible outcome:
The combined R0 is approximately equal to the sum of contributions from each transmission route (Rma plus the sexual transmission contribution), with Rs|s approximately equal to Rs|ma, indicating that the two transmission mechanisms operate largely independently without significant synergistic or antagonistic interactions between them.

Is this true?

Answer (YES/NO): NO